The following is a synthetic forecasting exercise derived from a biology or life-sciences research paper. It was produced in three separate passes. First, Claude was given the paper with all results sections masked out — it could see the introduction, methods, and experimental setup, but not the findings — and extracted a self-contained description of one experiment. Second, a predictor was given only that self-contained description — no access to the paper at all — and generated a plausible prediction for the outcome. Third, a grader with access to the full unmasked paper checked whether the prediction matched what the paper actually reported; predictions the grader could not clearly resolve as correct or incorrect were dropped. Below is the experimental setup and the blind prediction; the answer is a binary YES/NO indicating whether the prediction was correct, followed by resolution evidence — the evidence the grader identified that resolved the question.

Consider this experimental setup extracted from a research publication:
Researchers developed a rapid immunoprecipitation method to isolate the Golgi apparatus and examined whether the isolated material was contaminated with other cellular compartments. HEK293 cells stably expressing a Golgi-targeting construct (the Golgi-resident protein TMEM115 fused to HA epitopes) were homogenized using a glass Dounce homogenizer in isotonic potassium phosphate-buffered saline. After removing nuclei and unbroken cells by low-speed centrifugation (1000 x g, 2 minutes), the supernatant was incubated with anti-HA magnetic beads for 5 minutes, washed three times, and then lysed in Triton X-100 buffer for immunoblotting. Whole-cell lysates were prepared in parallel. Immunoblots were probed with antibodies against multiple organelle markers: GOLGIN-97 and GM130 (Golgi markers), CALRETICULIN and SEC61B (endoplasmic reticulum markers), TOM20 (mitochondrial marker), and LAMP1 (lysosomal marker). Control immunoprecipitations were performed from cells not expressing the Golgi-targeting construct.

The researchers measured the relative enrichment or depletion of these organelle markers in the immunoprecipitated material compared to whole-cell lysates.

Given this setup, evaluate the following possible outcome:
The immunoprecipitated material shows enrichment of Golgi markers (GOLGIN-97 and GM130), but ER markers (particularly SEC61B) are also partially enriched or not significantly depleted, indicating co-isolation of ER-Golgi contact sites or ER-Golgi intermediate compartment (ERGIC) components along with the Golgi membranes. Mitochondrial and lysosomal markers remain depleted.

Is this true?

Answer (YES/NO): NO